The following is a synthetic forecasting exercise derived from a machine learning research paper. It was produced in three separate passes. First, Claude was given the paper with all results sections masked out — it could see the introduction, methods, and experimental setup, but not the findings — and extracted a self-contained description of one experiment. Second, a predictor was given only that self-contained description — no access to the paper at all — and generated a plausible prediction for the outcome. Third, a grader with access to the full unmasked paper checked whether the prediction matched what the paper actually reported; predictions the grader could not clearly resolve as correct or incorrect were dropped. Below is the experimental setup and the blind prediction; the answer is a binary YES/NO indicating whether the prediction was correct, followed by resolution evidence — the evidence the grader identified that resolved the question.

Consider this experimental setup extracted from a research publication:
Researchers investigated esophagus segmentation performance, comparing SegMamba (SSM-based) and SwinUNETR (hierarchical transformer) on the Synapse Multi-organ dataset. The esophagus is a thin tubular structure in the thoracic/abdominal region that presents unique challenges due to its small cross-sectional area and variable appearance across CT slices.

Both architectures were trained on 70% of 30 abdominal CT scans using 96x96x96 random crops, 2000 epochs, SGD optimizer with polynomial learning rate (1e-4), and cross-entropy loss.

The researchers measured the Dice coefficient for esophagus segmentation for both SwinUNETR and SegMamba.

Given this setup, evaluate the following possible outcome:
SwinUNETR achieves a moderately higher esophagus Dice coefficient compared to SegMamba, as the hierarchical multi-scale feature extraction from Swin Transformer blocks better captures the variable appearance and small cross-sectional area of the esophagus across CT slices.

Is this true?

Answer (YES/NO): YES